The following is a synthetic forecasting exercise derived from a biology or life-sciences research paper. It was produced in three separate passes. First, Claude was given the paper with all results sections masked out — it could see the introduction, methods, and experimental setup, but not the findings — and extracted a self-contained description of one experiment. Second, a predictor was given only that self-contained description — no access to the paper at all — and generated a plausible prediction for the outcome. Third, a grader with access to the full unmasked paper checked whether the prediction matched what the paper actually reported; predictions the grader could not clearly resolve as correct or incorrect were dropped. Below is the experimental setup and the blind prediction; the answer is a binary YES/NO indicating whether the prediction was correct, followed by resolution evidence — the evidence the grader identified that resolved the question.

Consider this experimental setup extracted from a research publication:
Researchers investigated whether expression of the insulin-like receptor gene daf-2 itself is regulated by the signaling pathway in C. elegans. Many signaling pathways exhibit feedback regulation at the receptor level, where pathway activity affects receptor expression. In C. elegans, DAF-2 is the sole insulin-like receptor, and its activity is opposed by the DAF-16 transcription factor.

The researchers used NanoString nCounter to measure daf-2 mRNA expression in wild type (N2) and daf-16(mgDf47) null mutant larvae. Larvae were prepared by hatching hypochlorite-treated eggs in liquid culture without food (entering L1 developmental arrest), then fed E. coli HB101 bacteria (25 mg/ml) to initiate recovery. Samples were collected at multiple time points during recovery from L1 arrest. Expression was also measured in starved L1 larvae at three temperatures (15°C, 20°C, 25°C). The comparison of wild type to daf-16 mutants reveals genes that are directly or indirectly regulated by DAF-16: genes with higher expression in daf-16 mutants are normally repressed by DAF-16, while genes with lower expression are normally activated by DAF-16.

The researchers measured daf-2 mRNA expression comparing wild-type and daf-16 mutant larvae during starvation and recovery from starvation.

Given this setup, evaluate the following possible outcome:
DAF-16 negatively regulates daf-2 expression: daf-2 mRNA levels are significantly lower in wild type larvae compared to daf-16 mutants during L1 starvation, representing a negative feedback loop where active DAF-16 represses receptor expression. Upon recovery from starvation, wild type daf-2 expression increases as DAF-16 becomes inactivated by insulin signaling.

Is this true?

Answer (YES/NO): NO